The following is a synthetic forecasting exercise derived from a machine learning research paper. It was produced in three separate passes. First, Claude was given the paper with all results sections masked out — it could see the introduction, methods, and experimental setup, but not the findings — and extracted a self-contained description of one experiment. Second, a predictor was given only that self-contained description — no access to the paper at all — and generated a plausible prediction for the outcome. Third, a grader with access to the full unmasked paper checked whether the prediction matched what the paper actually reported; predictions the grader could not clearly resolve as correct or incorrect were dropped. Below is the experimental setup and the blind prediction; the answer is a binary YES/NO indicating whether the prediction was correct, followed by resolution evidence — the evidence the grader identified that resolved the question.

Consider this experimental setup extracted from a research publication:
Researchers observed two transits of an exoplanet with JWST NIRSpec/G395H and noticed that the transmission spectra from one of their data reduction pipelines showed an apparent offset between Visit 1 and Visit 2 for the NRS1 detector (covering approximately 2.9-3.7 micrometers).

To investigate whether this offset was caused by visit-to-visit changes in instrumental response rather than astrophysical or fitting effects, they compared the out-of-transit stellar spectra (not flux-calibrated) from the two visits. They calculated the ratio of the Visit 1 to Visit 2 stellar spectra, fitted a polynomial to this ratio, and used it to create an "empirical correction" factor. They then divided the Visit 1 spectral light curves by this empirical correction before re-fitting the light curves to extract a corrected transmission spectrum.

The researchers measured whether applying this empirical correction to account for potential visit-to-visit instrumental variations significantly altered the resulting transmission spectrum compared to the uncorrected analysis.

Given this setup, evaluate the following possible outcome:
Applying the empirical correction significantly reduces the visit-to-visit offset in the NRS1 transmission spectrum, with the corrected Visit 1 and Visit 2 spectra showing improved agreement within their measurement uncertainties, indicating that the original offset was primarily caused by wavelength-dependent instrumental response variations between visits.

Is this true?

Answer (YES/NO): NO